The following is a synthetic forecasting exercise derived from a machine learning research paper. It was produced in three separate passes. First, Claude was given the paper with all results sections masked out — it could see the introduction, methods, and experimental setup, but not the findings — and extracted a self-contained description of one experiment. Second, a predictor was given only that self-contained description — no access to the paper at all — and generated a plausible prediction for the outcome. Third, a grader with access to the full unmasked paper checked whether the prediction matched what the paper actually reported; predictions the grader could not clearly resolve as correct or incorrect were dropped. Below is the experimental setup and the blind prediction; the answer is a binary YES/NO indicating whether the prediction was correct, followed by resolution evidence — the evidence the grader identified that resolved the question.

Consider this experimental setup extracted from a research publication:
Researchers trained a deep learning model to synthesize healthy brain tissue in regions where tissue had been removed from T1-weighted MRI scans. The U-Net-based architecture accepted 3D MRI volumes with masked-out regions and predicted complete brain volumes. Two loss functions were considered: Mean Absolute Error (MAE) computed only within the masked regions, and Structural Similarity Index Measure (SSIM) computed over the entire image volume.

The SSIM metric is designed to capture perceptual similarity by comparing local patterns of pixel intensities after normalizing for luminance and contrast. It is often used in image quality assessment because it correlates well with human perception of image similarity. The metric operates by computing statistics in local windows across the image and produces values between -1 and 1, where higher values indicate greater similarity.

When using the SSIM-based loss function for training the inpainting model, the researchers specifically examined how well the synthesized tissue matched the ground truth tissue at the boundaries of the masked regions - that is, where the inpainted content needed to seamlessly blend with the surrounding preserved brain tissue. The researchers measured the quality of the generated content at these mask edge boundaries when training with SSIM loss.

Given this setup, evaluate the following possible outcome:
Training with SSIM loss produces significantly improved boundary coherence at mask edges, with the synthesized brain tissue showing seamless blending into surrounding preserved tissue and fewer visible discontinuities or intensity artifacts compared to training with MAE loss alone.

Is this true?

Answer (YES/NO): NO